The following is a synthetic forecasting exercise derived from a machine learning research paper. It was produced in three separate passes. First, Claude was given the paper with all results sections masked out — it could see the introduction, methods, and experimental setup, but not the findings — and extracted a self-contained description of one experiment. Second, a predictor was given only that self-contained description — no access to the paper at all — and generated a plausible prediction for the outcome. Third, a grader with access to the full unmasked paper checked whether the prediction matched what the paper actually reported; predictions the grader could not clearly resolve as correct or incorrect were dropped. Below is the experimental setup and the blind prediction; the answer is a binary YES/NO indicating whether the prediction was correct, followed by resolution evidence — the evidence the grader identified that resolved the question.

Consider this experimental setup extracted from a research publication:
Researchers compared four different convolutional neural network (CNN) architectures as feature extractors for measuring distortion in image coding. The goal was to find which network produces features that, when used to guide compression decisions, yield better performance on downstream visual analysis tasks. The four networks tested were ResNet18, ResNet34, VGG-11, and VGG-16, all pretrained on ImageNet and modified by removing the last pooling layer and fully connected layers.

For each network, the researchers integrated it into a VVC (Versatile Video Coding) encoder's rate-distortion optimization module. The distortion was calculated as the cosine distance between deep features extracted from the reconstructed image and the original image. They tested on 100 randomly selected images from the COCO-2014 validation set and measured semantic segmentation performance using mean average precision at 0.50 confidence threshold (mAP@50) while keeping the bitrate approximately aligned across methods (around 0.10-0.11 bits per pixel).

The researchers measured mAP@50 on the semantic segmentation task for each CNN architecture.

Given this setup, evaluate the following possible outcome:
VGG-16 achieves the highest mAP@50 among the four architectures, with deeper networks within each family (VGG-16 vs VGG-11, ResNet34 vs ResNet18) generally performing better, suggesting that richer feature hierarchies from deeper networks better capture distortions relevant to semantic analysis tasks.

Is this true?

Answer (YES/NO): YES